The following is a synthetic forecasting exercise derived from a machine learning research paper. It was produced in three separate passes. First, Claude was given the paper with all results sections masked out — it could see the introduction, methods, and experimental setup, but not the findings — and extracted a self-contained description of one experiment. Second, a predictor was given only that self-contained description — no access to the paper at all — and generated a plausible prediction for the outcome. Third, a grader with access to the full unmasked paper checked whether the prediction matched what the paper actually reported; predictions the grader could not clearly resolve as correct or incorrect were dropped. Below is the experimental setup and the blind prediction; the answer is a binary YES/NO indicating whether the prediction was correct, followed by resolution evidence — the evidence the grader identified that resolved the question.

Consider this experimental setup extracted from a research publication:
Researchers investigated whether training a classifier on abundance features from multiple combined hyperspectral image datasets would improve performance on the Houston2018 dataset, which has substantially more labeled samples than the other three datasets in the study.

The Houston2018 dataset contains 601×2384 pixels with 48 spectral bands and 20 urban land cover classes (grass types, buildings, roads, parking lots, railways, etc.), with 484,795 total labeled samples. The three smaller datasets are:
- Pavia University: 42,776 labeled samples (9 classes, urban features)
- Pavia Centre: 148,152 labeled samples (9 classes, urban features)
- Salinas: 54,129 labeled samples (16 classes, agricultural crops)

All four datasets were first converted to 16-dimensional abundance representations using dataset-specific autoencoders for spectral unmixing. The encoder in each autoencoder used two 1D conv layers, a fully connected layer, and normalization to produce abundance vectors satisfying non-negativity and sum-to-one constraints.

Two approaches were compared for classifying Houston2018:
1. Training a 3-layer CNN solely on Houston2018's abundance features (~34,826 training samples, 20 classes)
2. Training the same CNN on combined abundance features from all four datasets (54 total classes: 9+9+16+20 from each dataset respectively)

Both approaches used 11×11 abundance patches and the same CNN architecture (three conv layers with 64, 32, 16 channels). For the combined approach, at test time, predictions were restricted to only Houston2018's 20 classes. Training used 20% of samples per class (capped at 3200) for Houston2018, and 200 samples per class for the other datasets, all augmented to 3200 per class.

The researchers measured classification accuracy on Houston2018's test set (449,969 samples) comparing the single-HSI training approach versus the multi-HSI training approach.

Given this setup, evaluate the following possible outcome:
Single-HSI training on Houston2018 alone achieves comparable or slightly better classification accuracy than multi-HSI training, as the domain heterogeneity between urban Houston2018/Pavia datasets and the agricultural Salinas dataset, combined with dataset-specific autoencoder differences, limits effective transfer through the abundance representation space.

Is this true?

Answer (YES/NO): NO